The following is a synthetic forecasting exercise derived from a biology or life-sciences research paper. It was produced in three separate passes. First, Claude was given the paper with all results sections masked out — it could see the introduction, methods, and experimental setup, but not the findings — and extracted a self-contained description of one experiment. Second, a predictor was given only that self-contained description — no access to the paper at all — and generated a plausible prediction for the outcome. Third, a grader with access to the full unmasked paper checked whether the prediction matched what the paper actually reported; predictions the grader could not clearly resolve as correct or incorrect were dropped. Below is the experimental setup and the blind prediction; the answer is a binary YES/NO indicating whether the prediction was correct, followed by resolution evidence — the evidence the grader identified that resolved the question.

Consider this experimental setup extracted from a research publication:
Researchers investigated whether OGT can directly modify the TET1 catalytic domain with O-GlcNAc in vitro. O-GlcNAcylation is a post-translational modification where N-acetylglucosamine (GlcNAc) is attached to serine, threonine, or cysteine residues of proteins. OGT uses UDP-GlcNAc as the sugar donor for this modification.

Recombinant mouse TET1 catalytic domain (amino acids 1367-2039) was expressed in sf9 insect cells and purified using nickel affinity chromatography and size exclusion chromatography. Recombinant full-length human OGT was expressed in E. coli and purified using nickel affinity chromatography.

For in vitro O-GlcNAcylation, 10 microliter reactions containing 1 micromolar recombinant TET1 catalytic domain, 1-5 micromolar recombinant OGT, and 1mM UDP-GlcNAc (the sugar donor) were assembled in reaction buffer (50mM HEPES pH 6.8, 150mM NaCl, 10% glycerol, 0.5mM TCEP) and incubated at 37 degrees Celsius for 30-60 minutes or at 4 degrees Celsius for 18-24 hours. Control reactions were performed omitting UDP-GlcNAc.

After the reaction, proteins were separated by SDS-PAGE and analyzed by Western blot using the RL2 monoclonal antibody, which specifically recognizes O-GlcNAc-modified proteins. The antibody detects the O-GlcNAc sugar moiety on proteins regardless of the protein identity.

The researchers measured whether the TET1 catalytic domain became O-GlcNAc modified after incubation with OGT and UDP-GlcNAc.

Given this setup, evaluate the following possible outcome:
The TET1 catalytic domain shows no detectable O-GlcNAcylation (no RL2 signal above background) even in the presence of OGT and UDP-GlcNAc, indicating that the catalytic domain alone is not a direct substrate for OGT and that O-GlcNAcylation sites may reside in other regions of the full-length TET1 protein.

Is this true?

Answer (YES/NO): NO